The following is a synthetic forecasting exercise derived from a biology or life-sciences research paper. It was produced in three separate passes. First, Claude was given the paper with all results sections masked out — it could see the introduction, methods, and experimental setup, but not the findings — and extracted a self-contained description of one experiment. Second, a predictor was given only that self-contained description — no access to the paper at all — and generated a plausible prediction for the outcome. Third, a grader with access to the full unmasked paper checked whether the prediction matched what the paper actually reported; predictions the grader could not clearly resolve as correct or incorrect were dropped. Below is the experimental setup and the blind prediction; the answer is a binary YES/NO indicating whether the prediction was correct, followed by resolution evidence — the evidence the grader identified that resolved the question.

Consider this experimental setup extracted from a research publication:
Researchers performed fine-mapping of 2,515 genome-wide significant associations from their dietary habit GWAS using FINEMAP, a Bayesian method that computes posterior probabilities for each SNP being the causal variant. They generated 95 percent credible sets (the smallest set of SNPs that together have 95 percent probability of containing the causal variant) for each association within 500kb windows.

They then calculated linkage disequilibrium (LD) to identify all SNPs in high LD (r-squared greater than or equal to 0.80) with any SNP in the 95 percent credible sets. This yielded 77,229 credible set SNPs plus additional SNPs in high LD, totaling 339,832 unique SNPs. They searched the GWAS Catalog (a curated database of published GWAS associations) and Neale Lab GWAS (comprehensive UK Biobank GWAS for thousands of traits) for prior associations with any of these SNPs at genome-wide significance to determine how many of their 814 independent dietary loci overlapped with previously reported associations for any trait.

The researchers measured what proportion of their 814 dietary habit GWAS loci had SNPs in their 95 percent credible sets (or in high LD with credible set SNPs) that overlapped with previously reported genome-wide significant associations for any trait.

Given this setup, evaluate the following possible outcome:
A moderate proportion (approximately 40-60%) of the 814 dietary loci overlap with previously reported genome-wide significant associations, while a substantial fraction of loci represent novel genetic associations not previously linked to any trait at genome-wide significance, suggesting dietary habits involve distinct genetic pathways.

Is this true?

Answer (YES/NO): NO